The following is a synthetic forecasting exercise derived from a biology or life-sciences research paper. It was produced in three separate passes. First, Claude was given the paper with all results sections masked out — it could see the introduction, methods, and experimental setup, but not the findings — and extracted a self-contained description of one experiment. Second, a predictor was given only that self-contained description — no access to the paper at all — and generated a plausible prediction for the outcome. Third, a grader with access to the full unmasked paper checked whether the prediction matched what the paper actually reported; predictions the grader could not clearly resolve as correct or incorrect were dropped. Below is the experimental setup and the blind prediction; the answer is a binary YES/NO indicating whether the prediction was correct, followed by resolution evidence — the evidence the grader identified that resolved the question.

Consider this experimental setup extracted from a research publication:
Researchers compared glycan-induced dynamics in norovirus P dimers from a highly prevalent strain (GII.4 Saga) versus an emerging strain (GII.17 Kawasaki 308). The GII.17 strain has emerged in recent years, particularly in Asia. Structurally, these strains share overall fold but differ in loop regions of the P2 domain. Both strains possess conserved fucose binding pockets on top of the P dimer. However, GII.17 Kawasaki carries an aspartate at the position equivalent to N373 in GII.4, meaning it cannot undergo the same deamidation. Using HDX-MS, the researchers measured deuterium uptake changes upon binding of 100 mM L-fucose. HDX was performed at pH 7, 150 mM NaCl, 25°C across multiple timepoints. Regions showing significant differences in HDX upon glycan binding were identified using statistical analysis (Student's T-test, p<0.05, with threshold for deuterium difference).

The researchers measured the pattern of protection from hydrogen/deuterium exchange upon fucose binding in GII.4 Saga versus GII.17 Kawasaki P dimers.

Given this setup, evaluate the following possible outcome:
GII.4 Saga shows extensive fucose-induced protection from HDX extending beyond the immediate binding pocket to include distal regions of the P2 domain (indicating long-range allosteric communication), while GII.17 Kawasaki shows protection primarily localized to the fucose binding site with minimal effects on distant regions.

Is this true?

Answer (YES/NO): NO